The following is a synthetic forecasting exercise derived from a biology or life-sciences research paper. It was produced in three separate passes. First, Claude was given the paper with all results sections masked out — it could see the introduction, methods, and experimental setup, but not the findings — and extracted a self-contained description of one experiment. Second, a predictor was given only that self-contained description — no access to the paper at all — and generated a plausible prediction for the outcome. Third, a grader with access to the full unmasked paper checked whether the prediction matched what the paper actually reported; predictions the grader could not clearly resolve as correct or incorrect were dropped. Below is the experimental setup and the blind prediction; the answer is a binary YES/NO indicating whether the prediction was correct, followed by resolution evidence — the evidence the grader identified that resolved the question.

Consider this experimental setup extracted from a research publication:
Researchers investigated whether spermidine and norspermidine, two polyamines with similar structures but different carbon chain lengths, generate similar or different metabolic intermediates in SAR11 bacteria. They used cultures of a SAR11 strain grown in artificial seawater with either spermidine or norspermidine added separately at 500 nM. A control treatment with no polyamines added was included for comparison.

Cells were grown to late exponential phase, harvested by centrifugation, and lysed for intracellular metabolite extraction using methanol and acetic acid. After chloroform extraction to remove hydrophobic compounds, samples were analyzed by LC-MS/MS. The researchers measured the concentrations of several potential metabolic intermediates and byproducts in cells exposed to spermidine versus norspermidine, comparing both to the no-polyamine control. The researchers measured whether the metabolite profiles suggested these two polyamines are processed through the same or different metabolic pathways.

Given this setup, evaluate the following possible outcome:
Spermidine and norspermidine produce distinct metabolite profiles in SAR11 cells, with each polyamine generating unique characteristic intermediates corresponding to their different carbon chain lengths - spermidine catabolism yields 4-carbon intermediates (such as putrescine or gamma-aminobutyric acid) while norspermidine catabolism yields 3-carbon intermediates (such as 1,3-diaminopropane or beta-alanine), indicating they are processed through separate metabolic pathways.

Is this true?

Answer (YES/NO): NO